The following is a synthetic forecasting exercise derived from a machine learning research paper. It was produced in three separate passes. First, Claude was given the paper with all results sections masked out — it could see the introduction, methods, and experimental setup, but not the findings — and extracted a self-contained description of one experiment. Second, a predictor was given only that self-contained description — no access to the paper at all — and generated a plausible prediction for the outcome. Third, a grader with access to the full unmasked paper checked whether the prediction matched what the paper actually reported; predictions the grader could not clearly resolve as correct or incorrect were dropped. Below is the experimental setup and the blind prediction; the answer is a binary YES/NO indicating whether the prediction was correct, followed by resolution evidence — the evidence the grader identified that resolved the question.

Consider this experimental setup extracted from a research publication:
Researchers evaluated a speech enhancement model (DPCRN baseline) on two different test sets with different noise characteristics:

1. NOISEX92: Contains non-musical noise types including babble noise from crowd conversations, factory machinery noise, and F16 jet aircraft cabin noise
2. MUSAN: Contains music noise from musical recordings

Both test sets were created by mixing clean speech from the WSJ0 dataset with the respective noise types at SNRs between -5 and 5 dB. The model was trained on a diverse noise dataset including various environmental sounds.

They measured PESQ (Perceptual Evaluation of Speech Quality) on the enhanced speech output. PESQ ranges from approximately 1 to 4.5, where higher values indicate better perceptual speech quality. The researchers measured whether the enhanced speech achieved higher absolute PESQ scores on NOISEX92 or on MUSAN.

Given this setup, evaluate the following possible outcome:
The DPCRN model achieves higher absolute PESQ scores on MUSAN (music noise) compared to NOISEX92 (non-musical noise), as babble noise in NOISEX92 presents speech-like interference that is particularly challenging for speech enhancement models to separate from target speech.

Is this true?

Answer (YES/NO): YES